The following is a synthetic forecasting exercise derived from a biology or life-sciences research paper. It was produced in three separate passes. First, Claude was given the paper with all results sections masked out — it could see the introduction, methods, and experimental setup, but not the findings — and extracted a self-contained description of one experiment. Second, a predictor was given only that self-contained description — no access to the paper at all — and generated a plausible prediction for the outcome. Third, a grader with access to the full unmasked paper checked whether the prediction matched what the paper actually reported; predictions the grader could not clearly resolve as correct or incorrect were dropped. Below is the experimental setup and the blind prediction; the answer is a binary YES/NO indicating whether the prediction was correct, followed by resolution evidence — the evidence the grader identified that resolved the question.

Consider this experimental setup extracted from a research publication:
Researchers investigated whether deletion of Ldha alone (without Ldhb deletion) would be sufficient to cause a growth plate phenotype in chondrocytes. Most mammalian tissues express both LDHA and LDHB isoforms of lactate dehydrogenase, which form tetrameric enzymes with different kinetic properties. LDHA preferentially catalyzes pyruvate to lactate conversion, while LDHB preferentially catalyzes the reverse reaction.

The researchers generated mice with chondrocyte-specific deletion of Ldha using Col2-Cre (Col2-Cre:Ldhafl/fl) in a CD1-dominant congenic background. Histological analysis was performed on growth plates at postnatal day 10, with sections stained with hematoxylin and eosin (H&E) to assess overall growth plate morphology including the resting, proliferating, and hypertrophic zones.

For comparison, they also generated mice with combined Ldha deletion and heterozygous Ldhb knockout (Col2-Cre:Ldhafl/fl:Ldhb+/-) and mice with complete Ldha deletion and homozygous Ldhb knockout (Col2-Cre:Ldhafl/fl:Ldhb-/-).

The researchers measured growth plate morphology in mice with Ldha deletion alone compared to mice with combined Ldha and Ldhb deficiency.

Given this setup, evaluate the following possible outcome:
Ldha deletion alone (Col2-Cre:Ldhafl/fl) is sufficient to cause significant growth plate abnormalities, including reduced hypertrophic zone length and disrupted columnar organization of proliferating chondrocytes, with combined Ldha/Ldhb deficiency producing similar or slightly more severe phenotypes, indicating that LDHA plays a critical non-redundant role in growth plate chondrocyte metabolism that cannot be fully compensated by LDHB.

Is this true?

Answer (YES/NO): YES